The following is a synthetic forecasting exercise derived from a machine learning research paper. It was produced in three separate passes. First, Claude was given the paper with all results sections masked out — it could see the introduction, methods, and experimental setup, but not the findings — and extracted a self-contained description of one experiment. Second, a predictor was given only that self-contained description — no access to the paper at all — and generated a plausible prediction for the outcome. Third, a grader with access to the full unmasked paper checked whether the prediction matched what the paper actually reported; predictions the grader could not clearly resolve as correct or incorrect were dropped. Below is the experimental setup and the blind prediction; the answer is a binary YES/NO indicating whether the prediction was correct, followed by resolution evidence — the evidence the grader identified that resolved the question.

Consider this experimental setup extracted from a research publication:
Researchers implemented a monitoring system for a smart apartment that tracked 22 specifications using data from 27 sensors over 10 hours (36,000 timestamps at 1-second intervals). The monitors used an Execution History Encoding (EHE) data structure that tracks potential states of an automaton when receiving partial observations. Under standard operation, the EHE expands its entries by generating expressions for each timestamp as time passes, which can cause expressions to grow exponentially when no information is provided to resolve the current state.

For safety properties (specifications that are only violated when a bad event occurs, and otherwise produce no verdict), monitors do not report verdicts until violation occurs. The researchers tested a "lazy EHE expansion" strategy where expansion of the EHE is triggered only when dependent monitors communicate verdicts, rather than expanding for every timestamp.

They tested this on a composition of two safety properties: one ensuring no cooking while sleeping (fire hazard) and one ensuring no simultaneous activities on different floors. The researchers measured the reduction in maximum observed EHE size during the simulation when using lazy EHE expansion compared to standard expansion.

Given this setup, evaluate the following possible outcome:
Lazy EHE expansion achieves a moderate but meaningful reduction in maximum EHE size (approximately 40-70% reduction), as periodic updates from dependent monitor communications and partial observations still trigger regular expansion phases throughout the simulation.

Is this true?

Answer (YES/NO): YES